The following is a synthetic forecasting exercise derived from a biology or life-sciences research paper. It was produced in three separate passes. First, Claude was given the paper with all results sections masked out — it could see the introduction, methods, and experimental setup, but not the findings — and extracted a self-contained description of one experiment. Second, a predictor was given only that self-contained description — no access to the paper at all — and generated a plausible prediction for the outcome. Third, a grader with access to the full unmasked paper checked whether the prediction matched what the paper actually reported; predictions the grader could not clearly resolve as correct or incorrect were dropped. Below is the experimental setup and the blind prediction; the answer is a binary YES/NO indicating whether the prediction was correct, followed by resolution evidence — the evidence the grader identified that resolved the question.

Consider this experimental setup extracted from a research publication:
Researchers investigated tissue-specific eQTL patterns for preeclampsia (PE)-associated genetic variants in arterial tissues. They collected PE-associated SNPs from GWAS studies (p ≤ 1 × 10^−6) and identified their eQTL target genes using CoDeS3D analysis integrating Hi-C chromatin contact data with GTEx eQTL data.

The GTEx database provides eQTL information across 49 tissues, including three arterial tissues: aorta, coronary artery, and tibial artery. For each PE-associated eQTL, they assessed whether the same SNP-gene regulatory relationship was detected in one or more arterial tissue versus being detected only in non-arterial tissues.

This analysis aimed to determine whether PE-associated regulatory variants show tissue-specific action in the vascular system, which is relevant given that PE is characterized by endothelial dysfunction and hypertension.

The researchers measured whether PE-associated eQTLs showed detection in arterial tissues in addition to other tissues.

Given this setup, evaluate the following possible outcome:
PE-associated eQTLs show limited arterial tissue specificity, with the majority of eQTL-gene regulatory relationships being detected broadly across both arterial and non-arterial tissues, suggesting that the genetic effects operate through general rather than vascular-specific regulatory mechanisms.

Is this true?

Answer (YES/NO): NO